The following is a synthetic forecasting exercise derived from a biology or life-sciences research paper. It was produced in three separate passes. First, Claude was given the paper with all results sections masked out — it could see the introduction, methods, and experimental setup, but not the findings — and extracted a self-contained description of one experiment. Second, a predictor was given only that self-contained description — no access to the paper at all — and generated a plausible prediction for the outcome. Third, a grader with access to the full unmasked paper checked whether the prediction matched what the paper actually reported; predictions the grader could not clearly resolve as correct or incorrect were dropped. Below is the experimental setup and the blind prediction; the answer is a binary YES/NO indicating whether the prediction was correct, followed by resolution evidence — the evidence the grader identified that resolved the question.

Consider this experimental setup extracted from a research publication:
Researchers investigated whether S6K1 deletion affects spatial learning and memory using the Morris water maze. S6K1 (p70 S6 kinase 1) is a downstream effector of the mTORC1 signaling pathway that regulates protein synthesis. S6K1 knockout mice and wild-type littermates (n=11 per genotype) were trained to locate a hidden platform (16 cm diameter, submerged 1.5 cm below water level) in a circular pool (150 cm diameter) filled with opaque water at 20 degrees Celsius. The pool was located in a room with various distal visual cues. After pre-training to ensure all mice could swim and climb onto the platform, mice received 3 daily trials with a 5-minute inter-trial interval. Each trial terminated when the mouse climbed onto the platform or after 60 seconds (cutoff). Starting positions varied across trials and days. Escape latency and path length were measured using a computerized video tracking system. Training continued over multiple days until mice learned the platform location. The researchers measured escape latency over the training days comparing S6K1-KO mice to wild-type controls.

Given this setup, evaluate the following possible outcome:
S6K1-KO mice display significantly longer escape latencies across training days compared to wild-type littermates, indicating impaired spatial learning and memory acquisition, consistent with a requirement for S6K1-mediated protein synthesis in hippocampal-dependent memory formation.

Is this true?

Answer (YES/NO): NO